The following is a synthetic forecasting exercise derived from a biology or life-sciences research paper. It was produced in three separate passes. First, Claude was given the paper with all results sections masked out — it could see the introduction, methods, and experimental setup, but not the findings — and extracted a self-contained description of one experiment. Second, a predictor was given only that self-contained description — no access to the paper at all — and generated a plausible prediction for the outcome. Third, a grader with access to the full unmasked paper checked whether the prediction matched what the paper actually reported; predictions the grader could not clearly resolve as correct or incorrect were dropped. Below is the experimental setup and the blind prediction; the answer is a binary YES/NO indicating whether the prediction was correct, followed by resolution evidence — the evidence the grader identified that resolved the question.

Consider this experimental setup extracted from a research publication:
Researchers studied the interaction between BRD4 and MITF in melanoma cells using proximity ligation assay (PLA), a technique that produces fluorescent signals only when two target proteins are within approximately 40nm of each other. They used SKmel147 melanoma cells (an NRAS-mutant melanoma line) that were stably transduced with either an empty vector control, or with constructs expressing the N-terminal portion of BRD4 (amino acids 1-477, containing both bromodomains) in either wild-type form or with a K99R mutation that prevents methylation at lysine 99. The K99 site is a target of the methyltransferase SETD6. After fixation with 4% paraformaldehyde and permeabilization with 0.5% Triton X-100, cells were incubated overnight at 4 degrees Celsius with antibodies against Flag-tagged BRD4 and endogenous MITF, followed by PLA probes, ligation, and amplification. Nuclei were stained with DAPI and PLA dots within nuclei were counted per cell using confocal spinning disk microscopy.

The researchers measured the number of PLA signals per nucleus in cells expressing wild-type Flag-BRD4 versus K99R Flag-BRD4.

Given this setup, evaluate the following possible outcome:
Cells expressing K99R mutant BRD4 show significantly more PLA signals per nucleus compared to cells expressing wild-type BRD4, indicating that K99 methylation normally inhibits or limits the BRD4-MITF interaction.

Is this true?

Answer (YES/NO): NO